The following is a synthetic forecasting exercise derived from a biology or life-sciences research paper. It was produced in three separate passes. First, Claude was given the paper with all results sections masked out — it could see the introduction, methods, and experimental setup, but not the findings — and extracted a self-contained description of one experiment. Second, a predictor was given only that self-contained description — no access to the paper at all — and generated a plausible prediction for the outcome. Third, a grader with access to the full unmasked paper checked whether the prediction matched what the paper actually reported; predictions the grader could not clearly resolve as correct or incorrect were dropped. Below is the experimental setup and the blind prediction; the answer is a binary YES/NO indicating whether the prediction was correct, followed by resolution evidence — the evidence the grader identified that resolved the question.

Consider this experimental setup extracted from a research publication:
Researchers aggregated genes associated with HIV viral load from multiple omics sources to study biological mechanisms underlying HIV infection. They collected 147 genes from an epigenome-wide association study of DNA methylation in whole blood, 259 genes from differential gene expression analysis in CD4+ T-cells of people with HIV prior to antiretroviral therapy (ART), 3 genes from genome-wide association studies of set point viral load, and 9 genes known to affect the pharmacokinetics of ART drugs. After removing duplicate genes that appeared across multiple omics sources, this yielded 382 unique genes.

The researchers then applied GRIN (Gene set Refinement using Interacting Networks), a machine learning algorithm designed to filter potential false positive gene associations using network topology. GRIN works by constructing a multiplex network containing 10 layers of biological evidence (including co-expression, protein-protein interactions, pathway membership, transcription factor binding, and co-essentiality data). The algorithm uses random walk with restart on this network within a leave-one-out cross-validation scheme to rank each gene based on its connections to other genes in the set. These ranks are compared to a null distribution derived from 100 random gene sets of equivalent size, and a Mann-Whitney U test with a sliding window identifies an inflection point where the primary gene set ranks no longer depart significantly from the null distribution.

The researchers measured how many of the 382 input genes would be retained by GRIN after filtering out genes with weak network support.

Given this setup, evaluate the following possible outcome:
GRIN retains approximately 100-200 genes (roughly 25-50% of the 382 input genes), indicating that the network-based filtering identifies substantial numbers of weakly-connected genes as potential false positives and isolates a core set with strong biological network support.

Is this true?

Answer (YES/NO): YES